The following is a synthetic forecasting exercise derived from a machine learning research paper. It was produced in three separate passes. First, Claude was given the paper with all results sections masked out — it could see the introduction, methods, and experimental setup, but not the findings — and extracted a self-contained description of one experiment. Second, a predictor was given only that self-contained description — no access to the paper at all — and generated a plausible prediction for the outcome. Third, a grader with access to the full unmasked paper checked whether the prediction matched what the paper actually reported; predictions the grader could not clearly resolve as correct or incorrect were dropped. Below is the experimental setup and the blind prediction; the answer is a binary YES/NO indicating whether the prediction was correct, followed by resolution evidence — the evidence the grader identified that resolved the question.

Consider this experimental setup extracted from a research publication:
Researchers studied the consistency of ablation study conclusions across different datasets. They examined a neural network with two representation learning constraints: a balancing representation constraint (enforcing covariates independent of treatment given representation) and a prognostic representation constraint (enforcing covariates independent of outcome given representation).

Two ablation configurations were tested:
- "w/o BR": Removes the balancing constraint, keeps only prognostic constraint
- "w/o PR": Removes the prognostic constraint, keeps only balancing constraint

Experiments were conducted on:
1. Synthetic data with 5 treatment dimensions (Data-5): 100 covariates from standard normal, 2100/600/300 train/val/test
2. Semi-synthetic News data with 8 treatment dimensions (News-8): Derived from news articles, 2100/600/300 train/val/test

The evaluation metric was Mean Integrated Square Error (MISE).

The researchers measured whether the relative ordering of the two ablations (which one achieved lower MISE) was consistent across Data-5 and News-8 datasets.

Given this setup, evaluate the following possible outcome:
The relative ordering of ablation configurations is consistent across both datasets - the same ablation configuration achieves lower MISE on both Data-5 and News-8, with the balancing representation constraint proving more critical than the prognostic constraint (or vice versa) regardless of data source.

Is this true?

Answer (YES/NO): YES